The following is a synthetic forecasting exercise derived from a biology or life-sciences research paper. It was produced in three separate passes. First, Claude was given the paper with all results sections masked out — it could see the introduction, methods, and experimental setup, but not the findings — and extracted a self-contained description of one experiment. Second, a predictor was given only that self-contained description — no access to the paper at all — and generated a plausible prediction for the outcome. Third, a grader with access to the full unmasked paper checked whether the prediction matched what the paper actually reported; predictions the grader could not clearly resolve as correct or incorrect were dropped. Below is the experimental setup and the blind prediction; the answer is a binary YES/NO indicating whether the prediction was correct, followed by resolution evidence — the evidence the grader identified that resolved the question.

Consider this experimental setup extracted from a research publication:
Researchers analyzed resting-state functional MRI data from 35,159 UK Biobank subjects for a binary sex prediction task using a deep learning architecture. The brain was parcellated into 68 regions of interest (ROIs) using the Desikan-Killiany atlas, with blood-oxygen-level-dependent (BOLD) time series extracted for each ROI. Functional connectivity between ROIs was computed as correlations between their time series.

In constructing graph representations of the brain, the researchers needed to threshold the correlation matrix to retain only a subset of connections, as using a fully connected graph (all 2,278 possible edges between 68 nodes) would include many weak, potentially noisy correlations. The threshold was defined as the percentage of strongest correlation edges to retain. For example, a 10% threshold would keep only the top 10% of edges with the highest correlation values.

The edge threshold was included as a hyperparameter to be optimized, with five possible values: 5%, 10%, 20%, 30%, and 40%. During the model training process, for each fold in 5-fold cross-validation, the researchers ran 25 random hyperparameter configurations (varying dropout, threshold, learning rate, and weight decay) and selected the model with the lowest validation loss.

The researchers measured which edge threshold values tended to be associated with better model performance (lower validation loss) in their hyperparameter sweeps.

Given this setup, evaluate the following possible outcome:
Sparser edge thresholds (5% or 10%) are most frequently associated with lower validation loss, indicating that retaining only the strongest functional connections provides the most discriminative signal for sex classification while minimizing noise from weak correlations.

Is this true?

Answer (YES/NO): NO